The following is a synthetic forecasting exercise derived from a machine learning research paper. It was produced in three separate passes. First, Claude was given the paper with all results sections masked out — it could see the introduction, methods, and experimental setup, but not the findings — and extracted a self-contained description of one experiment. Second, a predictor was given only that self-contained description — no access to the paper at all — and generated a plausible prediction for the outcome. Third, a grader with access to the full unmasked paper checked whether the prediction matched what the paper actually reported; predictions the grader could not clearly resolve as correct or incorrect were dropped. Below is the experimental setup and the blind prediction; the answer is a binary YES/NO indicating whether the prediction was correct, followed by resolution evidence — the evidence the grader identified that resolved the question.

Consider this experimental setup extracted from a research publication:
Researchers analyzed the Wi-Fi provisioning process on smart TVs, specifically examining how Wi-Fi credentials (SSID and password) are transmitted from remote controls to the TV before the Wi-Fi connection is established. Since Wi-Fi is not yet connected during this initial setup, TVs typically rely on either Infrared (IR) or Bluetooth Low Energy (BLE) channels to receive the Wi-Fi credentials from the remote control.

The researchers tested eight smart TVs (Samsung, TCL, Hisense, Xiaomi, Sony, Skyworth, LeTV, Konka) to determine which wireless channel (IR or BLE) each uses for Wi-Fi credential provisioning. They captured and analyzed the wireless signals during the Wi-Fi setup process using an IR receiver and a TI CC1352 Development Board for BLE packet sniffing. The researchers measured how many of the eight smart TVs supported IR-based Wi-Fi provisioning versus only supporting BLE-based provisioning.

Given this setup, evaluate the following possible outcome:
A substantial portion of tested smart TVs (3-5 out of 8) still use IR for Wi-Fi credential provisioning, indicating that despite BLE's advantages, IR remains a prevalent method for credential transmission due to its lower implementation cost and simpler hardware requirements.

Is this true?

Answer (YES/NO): NO